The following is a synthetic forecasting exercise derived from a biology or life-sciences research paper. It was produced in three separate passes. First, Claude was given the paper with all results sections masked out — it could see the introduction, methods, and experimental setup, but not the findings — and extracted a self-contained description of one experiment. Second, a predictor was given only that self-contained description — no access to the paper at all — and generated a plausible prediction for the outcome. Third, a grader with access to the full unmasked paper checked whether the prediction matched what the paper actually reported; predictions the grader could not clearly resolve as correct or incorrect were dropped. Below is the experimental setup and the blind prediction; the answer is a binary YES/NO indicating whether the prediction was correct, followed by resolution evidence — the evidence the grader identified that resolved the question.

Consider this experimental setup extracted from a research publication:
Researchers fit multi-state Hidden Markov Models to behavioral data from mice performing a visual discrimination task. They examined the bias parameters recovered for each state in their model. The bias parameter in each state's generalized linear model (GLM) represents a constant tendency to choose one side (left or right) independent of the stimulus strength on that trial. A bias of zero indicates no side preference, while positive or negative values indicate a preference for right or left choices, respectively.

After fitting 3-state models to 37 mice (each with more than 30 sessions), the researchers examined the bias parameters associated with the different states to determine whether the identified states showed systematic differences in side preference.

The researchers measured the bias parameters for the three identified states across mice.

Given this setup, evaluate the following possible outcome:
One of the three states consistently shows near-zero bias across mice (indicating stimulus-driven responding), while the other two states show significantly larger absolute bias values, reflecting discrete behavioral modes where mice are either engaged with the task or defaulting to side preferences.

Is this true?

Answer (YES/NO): YES